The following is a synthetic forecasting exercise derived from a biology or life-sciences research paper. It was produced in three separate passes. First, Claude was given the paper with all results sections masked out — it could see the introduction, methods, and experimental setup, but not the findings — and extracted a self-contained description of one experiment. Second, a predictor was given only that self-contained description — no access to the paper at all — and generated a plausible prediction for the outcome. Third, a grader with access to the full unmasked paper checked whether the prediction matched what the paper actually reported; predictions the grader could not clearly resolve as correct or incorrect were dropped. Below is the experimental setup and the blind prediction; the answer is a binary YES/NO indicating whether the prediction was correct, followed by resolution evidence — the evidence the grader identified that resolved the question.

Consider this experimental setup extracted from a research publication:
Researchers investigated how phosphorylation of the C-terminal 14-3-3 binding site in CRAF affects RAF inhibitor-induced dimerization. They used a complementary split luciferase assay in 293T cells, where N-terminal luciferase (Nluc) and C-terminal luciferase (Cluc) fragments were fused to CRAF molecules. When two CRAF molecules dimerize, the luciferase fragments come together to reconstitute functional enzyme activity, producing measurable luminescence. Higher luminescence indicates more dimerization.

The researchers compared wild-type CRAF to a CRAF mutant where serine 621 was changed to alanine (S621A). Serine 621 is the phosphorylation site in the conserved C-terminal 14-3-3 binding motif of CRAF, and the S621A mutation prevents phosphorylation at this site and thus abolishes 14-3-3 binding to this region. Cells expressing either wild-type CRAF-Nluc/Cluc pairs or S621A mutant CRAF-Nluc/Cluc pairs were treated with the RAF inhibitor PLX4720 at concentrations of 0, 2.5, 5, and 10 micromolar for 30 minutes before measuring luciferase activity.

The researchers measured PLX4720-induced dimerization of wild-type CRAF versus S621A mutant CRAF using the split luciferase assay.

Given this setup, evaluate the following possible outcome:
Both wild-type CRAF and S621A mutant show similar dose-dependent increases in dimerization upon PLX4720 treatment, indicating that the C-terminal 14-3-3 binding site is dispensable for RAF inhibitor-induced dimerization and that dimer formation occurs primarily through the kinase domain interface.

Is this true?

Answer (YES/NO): NO